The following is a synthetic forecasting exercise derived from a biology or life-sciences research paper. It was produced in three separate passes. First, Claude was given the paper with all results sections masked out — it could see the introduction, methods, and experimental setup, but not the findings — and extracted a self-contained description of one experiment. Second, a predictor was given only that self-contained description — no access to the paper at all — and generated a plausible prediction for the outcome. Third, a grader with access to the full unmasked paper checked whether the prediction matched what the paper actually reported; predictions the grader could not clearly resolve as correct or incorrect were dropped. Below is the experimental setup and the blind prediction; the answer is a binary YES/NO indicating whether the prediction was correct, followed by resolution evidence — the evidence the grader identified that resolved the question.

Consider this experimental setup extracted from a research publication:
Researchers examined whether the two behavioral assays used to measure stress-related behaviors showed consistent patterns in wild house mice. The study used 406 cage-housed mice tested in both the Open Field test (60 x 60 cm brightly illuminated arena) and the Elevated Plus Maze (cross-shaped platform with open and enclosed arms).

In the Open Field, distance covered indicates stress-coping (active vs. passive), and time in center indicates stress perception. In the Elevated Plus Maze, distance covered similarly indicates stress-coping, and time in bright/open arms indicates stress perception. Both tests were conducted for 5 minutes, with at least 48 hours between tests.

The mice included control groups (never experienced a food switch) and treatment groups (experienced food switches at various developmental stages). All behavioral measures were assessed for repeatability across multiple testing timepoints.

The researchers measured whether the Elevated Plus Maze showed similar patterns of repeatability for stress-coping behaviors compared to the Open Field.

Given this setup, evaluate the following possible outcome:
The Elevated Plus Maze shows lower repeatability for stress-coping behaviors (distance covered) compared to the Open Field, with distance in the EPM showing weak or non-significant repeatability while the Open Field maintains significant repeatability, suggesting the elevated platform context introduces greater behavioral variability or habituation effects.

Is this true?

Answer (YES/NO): NO